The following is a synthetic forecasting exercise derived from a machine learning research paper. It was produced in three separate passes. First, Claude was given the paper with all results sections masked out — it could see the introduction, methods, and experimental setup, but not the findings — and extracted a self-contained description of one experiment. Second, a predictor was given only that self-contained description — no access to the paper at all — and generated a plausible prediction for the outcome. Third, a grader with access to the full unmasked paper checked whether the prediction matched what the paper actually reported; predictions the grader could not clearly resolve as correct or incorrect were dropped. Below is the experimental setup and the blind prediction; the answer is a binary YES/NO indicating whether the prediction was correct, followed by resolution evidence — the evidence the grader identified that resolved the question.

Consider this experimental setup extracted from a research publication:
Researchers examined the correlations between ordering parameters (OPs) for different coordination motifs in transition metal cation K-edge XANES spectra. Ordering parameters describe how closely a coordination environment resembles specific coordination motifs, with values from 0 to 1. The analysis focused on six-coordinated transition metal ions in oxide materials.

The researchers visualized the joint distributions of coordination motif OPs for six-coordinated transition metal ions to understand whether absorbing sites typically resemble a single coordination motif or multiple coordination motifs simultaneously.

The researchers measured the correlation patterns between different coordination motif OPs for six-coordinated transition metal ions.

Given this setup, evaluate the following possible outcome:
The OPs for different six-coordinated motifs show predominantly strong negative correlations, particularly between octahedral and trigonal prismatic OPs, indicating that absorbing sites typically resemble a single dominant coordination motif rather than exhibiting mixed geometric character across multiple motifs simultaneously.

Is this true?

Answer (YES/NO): NO